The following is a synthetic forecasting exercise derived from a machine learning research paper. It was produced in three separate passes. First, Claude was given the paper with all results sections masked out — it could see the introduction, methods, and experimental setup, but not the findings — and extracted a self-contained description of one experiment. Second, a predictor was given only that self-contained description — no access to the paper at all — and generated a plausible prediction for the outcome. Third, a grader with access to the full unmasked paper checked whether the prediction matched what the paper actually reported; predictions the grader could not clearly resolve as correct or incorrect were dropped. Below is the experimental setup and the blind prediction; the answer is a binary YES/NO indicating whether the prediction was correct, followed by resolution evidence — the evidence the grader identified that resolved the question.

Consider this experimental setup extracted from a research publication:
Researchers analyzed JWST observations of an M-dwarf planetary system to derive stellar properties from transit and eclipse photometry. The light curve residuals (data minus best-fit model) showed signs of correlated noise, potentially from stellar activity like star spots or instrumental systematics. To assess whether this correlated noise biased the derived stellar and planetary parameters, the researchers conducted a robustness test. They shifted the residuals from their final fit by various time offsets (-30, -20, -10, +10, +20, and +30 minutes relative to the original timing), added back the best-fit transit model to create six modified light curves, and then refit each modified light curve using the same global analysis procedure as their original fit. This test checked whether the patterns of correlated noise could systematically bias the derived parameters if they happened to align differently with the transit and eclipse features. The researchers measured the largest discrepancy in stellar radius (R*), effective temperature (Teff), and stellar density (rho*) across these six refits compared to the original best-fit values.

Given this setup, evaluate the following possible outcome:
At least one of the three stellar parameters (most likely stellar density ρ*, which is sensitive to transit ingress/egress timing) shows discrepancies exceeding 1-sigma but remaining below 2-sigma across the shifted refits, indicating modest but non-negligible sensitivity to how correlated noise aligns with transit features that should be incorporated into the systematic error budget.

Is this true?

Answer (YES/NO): NO